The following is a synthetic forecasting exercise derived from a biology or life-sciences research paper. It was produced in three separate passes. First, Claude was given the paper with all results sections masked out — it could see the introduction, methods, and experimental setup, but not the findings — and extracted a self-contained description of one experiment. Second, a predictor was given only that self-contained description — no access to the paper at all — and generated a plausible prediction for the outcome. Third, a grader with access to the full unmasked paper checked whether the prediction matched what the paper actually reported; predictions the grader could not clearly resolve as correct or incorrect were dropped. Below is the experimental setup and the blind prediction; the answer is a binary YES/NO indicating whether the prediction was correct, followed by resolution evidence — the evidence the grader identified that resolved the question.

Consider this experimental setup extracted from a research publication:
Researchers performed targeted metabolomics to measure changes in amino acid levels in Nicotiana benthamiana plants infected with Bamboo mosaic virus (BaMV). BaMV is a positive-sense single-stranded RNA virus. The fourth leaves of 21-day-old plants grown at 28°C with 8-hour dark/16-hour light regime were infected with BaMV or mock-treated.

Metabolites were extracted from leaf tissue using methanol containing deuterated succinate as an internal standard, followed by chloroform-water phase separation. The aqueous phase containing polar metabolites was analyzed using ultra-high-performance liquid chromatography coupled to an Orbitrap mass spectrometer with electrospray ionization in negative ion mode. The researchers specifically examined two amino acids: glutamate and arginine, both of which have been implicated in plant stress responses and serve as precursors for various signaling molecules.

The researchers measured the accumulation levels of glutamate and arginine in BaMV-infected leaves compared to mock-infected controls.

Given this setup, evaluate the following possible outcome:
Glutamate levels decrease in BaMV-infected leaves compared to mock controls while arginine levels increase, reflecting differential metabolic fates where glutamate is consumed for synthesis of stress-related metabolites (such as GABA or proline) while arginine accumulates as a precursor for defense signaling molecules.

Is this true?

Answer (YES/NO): NO